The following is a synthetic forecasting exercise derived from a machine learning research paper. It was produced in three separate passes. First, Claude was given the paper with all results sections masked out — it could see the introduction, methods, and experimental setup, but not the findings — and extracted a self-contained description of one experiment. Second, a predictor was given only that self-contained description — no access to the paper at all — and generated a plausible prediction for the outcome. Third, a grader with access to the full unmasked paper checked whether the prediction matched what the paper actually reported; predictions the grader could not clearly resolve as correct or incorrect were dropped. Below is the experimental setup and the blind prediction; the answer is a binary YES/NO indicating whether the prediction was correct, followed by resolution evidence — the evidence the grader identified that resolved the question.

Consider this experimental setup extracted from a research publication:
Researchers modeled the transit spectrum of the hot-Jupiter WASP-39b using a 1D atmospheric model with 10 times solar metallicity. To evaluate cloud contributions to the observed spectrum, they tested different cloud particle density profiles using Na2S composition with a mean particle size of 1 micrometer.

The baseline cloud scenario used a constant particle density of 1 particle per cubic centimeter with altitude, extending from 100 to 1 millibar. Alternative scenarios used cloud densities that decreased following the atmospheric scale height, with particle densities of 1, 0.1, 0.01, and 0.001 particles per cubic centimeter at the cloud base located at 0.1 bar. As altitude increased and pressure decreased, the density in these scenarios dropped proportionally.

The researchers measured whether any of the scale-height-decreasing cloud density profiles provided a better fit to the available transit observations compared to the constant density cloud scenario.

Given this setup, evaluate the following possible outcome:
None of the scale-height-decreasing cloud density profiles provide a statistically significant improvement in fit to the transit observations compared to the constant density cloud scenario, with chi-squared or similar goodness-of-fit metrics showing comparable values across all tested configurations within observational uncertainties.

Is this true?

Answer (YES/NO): YES